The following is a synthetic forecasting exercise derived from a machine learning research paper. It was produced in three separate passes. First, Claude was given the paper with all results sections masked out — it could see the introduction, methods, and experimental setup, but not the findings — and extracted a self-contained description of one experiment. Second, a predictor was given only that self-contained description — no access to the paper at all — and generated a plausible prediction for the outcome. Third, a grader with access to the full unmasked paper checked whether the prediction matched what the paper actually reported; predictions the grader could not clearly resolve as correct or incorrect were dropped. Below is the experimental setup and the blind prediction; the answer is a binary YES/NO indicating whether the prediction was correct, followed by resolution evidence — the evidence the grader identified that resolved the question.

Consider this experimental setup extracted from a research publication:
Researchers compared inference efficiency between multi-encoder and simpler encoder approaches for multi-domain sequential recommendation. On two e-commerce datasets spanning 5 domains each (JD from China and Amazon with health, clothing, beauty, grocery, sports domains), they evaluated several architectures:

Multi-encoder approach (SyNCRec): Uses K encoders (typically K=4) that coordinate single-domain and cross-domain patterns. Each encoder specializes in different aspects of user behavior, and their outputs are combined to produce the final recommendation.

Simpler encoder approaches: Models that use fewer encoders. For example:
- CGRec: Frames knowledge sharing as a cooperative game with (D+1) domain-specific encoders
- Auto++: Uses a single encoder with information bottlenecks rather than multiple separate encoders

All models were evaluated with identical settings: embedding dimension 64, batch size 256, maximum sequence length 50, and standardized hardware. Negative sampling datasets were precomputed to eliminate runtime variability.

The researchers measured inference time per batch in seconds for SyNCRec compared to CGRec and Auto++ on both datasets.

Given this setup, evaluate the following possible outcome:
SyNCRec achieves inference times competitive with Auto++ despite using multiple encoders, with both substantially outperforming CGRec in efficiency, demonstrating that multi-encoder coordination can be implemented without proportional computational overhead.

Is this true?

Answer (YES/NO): NO